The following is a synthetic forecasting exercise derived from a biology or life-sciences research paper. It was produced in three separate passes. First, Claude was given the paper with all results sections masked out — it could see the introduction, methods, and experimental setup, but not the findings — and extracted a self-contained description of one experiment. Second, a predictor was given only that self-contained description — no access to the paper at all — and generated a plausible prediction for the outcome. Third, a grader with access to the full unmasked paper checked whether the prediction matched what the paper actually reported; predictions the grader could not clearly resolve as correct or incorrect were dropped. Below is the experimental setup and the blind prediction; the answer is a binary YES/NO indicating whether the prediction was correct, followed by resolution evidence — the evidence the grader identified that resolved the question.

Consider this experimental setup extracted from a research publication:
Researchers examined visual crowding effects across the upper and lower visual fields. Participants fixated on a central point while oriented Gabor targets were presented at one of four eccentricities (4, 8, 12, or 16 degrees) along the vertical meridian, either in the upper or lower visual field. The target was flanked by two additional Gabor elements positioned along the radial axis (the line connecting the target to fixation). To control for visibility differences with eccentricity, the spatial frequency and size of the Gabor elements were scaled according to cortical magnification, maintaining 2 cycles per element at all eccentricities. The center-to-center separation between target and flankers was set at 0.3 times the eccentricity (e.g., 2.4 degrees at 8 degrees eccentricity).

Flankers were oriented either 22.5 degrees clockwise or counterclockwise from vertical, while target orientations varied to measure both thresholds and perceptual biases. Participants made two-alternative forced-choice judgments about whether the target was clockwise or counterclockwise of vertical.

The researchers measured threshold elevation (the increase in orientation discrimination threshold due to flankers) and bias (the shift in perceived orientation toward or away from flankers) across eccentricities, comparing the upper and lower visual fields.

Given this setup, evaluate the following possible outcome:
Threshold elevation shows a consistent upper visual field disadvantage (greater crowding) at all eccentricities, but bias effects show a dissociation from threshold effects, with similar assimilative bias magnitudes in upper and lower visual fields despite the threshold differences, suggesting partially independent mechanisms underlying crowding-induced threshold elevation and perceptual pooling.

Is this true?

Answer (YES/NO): NO